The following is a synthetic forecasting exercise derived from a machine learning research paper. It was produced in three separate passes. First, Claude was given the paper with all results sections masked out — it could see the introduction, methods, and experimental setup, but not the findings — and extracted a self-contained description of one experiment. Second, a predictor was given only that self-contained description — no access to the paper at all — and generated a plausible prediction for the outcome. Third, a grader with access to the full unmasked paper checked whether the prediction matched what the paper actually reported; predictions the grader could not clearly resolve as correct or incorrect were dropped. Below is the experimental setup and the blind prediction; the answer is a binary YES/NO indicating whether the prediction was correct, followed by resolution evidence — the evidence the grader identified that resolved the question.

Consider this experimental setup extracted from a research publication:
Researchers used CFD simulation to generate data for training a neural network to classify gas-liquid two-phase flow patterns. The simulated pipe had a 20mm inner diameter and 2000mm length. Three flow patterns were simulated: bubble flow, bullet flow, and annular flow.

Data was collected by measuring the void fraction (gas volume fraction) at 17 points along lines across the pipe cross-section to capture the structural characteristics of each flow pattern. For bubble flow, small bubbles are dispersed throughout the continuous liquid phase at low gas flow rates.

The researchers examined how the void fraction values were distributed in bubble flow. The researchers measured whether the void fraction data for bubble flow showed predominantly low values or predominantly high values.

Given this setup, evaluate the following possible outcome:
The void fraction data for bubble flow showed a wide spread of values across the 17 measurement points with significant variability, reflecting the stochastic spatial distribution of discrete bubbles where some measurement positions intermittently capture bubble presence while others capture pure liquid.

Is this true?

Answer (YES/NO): NO